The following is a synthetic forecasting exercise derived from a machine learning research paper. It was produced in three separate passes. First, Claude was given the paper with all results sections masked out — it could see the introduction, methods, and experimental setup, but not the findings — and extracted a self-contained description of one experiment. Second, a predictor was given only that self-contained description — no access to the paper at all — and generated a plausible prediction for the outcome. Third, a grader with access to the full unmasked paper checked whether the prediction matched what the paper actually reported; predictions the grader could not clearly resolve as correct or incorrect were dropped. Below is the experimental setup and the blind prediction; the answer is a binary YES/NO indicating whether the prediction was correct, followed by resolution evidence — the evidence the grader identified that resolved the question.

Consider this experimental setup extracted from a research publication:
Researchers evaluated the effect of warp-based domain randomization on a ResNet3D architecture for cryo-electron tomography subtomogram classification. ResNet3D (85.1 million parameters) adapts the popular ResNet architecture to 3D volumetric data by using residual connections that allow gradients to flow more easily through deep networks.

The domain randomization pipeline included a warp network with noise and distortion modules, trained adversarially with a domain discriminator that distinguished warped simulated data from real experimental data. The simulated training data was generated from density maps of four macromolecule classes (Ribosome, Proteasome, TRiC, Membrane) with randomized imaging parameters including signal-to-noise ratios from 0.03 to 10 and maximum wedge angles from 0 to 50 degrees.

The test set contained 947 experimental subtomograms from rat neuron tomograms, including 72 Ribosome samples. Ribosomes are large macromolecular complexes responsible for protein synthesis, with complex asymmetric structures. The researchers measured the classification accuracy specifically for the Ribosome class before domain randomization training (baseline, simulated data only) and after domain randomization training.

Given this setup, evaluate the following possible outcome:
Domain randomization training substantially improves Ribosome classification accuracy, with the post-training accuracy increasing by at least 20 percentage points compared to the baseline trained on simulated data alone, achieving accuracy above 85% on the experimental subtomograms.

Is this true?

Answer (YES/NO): NO